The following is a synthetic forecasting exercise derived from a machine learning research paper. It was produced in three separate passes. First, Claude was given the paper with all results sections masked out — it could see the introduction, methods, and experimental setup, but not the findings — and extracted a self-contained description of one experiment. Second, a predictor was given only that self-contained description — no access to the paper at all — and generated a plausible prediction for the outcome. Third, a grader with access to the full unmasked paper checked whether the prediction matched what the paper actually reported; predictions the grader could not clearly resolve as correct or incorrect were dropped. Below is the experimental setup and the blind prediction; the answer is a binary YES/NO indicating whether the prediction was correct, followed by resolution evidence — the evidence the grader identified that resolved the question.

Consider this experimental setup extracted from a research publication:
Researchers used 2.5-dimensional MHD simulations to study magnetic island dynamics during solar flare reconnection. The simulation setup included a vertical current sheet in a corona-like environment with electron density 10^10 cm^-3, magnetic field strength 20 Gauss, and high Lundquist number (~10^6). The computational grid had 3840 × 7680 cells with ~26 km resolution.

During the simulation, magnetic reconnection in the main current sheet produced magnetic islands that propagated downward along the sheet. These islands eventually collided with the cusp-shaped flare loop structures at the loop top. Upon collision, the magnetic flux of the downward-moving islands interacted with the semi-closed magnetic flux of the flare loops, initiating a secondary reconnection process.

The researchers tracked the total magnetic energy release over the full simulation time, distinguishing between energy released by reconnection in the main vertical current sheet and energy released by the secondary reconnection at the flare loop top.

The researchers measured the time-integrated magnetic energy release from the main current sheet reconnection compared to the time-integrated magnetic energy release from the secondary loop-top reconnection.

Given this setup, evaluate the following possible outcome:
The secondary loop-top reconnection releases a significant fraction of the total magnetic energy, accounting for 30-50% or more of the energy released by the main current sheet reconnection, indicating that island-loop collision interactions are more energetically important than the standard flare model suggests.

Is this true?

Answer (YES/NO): NO